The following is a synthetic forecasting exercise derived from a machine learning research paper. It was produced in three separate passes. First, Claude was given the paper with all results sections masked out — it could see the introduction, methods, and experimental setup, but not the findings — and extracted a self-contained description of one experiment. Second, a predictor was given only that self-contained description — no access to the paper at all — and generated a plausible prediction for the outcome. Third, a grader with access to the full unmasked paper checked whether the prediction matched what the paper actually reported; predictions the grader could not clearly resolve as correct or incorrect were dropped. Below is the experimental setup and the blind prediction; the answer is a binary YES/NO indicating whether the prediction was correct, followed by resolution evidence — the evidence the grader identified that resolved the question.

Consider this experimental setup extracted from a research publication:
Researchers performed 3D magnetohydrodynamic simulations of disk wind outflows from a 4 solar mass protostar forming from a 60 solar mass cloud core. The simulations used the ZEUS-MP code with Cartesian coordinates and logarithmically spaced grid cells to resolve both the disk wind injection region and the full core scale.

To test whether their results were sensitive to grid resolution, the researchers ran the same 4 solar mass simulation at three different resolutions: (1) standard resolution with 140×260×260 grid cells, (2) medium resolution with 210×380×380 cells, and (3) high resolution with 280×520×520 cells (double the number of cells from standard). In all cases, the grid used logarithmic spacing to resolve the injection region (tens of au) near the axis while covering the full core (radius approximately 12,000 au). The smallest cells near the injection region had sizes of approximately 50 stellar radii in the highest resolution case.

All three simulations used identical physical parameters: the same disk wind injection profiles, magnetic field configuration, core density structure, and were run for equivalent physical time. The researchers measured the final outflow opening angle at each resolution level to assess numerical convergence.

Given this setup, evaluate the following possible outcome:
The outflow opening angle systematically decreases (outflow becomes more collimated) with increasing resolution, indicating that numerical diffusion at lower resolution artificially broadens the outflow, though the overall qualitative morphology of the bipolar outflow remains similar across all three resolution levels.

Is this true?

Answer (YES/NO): NO